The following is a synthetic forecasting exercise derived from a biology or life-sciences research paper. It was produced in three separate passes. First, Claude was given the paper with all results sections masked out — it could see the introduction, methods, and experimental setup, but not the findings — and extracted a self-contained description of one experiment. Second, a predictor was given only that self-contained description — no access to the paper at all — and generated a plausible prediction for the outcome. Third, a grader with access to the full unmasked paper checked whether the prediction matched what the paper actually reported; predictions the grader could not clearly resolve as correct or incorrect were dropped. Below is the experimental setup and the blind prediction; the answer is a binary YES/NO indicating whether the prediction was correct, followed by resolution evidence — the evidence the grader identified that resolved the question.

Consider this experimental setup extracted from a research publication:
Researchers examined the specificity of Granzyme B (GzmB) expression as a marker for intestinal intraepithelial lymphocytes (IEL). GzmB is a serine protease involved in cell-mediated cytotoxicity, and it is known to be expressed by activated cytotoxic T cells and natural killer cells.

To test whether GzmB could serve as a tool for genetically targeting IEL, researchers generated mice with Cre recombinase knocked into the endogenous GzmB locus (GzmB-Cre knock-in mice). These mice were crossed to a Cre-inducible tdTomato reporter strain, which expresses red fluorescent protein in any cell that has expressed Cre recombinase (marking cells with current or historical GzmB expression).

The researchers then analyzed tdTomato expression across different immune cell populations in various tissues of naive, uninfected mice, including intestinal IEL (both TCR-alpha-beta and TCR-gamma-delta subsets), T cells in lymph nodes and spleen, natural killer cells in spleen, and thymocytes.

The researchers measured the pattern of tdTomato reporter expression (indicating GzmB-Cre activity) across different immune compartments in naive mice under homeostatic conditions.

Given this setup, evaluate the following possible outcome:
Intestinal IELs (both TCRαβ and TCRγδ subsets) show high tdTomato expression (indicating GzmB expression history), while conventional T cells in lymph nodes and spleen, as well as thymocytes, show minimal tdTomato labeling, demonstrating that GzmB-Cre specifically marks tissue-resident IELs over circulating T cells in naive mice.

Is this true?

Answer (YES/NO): YES